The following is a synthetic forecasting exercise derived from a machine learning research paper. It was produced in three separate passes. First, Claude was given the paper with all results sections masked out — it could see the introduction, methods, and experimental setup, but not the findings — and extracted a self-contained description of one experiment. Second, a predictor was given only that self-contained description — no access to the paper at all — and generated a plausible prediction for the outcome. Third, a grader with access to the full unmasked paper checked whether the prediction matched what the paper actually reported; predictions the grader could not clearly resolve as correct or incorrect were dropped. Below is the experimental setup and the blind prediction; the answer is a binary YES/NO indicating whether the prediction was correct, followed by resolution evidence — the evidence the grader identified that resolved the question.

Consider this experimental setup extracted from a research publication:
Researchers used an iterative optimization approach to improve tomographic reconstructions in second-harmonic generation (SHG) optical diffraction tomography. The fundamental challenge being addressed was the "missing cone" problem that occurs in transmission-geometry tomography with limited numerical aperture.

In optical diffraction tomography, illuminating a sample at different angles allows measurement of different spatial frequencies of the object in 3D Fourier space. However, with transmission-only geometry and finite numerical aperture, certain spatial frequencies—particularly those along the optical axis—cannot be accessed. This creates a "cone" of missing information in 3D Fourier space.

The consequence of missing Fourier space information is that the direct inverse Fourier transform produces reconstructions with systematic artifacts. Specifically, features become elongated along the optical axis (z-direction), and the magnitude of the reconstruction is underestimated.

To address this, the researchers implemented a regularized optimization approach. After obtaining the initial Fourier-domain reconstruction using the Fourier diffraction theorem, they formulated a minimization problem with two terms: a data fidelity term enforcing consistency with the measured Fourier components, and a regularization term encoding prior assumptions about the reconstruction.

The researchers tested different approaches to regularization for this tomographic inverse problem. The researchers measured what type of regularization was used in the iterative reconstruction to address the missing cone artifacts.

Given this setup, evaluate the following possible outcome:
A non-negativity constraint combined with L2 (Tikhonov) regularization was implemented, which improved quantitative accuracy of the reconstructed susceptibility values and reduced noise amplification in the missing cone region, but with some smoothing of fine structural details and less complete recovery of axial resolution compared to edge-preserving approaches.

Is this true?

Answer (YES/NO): NO